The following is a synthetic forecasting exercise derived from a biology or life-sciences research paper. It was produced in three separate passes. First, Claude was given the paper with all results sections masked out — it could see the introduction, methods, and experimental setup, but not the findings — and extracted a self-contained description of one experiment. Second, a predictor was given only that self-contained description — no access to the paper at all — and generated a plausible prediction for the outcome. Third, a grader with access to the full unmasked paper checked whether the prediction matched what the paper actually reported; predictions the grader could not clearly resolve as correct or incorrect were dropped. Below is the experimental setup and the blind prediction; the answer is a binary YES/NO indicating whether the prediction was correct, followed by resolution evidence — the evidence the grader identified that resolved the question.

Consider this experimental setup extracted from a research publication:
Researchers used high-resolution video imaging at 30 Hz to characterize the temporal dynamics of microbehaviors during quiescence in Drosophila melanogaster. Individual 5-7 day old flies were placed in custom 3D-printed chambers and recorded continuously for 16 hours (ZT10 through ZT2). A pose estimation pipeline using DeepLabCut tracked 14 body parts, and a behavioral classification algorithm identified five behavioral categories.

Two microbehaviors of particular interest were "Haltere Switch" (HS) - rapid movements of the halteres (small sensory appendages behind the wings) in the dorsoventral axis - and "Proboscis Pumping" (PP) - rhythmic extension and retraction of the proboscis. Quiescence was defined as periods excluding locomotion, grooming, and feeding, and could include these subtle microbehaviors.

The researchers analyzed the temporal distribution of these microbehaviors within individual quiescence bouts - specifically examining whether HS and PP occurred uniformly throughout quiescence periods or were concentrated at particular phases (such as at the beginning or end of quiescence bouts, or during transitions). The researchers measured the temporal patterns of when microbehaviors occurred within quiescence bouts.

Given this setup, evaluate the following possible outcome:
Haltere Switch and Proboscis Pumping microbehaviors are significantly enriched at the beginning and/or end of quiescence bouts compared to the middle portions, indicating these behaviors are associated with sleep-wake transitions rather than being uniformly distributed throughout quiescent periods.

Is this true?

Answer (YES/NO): NO